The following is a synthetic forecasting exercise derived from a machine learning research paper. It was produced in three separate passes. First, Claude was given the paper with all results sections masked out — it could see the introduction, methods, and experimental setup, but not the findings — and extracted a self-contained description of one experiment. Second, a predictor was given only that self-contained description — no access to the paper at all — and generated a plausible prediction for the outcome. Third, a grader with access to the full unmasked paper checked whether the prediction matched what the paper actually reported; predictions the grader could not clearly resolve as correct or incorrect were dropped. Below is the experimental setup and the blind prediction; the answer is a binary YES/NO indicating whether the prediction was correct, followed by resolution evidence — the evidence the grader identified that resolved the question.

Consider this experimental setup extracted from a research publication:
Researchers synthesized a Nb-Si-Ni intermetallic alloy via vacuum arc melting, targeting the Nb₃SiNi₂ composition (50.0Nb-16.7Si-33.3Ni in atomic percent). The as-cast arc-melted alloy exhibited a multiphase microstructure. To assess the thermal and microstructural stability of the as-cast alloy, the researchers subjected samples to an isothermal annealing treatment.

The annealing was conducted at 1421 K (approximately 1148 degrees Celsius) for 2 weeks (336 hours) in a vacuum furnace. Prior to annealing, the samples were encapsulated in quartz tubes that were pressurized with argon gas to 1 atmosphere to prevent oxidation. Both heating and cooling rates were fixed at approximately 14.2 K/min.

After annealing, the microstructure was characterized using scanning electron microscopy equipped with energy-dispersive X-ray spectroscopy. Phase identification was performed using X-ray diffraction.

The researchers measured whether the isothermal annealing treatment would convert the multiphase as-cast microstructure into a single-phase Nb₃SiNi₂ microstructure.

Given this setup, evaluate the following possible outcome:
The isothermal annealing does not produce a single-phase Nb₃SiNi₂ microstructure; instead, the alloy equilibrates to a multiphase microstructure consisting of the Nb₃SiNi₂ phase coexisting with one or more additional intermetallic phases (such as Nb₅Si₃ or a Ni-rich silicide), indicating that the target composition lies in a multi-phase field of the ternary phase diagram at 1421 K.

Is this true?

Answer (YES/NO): NO